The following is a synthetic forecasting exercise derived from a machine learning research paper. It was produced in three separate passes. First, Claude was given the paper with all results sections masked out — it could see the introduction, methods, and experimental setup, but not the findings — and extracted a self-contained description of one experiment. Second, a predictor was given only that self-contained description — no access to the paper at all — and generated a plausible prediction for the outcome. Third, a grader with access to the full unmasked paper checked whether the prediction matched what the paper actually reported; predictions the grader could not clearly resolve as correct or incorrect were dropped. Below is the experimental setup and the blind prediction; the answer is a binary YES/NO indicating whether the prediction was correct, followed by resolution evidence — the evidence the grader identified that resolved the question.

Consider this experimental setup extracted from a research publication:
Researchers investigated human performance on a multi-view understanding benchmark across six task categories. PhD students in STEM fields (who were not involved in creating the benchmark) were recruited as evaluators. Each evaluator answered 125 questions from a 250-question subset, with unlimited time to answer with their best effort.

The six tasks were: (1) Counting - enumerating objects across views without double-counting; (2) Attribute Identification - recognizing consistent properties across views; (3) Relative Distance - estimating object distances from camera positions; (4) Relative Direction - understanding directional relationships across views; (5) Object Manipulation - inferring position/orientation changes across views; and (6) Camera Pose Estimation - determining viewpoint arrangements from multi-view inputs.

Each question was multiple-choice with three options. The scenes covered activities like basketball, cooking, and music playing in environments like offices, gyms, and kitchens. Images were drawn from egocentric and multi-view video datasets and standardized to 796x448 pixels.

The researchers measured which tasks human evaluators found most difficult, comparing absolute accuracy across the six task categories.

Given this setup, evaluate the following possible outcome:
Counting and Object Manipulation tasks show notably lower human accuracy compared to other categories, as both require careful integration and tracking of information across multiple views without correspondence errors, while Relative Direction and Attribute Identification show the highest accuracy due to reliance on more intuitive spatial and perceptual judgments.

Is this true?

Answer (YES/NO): NO